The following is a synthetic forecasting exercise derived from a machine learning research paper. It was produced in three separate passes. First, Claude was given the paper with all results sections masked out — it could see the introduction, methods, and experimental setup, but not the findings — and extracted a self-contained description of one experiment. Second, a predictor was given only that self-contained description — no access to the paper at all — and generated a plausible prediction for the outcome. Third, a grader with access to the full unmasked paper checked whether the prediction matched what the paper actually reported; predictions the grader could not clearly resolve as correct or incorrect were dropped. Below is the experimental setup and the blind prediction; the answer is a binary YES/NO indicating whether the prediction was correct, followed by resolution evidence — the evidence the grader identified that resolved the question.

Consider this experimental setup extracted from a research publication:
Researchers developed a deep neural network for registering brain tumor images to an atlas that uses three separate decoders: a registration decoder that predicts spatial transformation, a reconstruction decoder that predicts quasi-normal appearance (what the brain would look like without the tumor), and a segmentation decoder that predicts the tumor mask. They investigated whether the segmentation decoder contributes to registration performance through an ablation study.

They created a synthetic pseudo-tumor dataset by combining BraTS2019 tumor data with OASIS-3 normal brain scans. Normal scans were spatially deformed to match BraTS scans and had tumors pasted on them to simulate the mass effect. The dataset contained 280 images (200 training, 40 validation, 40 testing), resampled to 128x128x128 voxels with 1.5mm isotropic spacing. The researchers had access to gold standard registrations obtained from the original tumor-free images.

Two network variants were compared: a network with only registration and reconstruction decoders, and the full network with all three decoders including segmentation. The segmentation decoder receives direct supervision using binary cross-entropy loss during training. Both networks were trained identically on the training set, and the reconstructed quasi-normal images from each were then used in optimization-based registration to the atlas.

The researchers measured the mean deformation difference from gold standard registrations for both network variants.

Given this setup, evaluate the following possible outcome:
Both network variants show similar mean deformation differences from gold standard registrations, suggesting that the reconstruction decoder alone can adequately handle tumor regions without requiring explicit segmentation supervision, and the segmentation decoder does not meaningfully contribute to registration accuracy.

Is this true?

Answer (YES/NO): NO